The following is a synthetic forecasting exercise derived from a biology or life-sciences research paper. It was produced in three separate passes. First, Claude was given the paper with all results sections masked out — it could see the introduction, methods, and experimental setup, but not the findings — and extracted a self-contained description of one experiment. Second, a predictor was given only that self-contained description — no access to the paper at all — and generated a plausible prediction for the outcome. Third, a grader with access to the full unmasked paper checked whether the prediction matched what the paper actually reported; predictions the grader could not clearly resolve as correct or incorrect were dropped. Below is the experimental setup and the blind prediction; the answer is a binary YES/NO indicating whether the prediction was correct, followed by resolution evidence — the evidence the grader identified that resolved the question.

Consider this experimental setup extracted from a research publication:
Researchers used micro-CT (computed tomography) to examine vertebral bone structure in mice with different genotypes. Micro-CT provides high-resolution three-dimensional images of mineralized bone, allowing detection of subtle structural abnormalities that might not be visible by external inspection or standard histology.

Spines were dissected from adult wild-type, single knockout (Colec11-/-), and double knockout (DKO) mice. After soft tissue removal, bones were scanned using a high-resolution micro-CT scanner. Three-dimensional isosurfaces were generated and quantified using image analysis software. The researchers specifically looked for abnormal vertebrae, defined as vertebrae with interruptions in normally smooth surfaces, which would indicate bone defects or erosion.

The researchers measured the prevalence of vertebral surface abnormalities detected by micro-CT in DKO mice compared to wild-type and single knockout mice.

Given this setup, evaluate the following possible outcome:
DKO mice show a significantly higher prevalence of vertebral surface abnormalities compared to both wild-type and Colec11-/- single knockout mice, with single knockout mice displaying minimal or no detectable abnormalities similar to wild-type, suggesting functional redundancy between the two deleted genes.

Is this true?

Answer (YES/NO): YES